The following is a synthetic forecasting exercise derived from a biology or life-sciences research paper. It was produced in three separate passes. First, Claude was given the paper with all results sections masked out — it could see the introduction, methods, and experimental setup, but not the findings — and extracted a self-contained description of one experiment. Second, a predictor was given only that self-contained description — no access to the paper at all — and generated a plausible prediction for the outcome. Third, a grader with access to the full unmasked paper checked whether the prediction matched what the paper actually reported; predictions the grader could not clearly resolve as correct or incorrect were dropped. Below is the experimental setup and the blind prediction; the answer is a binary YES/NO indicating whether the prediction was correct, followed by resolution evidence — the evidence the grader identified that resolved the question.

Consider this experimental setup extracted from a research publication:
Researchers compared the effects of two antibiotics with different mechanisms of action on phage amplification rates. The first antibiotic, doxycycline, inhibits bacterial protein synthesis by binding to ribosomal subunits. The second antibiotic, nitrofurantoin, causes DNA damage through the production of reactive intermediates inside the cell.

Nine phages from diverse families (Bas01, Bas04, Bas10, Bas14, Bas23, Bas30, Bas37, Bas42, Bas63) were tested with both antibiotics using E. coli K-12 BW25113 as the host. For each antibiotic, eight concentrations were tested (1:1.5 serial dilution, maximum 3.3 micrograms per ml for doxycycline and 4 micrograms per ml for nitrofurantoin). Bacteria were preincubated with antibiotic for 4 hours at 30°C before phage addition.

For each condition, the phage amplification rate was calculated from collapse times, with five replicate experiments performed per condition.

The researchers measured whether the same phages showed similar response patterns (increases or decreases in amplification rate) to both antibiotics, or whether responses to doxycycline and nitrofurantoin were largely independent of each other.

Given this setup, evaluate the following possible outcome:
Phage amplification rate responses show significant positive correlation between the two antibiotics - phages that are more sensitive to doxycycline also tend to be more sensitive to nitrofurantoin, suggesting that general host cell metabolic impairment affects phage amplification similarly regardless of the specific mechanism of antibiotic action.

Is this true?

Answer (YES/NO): NO